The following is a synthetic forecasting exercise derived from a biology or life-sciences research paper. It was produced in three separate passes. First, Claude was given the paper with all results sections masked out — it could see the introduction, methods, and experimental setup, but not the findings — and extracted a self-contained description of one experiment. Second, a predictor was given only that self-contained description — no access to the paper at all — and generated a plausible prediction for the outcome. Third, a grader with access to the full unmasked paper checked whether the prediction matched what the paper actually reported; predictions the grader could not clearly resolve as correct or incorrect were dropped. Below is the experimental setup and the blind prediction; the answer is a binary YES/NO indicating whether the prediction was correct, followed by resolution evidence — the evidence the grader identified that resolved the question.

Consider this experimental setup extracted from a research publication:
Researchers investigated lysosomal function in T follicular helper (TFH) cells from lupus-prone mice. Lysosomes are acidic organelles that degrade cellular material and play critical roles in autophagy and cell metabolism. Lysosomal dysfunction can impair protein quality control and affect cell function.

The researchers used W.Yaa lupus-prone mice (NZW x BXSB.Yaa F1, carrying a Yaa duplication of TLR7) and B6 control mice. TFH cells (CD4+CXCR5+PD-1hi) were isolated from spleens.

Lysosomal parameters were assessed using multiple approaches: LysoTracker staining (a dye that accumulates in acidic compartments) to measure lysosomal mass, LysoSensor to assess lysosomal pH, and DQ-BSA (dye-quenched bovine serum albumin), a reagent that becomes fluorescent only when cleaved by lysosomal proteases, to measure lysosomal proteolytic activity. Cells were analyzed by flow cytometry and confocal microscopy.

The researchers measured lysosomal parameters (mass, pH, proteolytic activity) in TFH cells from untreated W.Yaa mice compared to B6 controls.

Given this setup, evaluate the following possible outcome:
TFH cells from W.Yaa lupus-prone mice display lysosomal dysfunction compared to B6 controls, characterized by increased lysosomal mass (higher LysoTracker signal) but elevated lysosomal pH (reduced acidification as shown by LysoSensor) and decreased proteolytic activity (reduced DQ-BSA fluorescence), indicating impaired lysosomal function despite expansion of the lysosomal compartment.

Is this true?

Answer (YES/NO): NO